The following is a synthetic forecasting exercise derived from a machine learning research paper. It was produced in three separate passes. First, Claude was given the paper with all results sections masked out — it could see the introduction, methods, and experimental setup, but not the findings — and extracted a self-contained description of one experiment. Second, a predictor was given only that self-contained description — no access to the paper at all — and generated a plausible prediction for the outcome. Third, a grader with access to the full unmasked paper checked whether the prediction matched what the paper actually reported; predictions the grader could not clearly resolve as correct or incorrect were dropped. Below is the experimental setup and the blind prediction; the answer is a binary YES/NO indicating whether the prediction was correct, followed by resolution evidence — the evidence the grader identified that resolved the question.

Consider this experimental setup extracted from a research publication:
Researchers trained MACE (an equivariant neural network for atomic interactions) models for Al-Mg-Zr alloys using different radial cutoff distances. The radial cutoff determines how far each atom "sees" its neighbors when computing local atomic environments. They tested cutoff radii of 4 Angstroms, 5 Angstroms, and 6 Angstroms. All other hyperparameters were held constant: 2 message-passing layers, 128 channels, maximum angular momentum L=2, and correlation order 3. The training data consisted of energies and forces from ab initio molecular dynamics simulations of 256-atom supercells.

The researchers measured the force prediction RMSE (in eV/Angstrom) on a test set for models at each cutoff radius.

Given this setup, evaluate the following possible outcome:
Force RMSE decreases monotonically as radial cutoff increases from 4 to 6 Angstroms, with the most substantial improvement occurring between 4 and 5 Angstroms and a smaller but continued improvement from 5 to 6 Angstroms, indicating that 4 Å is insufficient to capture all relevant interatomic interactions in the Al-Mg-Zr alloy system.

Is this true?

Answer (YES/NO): NO